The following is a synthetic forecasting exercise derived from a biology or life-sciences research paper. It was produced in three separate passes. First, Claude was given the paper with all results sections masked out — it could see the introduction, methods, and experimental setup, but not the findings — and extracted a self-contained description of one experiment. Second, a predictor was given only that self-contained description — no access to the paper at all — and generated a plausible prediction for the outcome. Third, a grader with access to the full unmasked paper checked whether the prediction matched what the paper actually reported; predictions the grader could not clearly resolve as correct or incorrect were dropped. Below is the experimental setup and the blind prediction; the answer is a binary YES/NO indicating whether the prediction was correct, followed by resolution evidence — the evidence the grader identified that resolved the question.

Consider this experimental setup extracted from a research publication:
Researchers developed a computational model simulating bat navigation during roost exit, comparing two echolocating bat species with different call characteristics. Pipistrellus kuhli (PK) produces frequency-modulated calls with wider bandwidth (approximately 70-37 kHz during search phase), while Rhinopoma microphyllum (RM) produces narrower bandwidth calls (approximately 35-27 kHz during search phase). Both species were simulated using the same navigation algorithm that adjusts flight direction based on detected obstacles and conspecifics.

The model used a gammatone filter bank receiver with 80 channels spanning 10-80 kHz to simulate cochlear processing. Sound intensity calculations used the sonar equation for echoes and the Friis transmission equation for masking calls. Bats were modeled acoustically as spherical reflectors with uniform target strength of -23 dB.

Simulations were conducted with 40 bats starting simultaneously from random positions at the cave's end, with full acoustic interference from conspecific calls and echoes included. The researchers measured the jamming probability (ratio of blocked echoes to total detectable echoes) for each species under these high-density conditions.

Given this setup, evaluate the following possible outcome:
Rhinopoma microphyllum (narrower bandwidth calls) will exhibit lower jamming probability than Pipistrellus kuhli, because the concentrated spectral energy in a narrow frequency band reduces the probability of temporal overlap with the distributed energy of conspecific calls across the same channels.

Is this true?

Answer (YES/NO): NO